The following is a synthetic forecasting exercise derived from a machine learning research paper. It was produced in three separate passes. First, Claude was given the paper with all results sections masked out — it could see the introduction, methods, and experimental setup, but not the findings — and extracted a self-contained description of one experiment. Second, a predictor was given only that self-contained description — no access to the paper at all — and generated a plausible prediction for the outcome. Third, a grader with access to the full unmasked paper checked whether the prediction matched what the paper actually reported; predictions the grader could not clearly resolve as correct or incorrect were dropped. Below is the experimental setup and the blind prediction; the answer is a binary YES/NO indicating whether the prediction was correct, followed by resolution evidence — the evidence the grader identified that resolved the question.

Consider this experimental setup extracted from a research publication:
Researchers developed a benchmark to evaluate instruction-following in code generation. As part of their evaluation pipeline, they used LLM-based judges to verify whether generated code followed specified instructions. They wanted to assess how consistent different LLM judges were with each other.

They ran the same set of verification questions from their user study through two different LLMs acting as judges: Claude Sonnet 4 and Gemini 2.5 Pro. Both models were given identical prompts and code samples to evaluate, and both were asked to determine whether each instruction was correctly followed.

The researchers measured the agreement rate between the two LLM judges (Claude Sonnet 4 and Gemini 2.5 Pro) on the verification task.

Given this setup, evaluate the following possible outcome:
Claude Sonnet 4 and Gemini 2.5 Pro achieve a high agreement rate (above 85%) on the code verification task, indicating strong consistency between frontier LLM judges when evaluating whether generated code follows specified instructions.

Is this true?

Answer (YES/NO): NO